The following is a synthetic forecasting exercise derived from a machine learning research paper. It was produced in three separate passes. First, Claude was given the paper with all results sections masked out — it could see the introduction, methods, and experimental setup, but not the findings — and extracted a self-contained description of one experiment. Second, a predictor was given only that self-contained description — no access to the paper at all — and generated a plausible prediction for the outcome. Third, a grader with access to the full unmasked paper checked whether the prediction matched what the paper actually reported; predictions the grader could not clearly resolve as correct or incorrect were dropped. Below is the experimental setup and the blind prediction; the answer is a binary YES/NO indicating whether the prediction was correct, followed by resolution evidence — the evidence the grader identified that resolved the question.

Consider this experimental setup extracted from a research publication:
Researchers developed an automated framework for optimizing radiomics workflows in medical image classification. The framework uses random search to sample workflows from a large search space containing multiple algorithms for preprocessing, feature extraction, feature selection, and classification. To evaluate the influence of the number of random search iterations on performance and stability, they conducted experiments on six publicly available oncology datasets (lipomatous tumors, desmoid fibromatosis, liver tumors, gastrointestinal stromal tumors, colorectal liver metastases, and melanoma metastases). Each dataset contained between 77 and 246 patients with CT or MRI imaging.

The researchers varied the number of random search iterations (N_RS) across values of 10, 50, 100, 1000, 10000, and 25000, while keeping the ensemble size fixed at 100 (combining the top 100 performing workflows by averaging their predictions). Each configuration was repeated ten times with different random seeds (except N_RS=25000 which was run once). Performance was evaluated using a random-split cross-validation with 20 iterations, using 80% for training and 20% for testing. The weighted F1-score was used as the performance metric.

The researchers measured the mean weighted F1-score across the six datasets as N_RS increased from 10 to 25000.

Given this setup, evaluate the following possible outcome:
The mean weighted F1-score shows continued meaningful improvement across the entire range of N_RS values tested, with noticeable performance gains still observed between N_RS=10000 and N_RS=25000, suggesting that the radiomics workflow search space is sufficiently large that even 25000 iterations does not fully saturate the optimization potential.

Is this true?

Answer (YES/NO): NO